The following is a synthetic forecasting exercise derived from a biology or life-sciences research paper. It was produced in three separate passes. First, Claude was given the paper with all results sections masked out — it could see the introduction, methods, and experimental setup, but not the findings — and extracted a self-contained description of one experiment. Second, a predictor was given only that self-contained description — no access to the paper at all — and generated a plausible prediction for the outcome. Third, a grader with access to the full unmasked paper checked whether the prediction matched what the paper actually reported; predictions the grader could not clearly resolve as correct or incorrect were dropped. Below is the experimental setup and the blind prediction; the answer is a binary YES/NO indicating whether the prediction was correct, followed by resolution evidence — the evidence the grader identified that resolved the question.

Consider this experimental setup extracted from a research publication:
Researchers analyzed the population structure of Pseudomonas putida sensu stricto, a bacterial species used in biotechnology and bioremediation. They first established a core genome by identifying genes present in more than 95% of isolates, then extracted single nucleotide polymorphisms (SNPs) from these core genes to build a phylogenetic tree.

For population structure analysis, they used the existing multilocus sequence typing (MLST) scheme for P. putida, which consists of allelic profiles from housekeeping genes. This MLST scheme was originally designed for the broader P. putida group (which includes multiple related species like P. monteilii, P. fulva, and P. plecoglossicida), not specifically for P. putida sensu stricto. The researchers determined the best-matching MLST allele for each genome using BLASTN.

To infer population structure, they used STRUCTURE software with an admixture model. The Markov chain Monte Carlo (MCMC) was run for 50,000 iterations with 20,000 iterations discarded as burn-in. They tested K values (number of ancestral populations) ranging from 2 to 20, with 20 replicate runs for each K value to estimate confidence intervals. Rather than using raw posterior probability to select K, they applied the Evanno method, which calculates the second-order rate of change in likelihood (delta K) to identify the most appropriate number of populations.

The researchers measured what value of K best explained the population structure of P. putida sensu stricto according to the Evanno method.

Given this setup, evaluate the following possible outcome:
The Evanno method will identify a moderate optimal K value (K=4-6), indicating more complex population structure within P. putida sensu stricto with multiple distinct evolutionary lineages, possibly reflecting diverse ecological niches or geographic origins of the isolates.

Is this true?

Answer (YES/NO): NO